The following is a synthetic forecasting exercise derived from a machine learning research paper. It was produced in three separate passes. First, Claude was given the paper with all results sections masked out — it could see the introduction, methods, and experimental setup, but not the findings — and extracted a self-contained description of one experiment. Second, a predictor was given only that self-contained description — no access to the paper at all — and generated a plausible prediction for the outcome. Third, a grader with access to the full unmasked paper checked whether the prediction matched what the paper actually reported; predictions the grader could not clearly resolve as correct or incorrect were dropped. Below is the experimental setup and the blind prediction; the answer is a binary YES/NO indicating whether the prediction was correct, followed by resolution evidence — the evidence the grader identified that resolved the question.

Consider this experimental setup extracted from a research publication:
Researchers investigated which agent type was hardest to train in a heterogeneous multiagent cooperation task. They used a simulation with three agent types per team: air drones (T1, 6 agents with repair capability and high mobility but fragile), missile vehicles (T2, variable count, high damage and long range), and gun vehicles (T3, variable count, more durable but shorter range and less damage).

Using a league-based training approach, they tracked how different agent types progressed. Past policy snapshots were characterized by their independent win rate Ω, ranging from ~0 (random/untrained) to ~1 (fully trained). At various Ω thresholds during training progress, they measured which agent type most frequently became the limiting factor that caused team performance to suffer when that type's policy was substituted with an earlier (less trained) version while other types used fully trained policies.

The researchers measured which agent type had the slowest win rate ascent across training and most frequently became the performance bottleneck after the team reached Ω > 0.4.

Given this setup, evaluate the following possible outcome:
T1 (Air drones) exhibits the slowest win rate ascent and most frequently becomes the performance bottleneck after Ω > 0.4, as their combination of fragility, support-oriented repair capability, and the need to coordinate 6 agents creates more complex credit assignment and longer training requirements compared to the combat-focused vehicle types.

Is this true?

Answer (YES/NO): NO